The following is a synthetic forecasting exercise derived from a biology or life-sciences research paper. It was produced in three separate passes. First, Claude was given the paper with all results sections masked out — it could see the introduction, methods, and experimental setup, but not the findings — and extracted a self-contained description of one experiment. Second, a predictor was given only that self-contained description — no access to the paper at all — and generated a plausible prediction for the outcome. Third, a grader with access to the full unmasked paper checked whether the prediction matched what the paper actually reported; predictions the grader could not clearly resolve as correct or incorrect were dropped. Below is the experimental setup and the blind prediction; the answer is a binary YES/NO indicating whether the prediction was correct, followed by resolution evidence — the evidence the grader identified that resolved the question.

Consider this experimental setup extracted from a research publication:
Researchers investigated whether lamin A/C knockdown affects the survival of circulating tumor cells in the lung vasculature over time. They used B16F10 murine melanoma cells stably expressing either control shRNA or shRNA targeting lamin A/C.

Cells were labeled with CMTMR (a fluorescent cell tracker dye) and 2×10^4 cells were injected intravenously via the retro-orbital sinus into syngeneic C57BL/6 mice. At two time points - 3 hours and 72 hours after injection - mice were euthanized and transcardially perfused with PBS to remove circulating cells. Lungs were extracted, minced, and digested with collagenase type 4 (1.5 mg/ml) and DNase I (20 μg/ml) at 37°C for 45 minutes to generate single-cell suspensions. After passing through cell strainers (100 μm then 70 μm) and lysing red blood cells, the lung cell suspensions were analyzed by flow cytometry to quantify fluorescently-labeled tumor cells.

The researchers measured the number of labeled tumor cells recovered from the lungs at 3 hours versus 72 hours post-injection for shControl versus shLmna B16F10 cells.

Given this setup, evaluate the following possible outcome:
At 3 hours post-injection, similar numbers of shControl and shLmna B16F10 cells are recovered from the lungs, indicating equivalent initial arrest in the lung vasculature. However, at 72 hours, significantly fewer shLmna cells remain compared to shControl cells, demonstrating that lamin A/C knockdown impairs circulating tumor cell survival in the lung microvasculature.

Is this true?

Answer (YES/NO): NO